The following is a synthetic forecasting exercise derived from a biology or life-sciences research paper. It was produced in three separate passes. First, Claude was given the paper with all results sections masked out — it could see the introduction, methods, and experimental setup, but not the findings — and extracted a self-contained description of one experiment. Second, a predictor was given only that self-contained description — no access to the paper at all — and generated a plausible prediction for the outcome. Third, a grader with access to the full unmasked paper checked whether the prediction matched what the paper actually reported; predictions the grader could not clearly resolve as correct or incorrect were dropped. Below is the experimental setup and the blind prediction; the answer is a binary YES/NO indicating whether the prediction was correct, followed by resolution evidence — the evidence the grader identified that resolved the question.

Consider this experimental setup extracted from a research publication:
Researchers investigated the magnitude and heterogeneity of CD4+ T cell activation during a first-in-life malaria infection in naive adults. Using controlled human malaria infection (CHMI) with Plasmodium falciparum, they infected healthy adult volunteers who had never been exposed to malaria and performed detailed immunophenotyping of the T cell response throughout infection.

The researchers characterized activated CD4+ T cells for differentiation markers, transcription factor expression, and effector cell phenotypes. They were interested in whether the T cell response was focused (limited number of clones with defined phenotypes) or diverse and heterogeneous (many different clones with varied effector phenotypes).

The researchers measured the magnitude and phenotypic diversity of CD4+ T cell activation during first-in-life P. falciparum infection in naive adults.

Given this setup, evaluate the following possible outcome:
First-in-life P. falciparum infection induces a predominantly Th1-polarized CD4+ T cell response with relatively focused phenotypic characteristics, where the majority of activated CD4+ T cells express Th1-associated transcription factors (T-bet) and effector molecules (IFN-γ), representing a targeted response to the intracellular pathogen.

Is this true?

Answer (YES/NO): NO